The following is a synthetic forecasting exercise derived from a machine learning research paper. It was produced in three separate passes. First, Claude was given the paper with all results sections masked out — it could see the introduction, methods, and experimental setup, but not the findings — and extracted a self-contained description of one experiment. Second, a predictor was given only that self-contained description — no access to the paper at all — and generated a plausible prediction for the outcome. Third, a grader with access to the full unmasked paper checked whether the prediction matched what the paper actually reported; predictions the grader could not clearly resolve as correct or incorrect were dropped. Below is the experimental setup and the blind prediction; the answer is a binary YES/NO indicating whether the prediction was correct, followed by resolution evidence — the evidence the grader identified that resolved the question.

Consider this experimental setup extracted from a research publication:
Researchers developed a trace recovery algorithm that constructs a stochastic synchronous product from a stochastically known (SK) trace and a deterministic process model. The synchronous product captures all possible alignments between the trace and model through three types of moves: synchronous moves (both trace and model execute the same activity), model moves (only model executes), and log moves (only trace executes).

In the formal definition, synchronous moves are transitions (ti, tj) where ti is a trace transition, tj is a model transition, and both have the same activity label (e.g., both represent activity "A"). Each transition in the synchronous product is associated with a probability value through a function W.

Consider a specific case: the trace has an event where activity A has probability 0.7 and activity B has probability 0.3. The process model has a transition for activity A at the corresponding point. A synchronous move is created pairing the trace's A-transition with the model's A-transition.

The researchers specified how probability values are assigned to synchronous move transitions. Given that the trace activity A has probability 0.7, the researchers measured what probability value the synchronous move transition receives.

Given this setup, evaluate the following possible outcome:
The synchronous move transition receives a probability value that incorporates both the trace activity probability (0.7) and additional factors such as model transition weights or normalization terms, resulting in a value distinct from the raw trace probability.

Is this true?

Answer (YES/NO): NO